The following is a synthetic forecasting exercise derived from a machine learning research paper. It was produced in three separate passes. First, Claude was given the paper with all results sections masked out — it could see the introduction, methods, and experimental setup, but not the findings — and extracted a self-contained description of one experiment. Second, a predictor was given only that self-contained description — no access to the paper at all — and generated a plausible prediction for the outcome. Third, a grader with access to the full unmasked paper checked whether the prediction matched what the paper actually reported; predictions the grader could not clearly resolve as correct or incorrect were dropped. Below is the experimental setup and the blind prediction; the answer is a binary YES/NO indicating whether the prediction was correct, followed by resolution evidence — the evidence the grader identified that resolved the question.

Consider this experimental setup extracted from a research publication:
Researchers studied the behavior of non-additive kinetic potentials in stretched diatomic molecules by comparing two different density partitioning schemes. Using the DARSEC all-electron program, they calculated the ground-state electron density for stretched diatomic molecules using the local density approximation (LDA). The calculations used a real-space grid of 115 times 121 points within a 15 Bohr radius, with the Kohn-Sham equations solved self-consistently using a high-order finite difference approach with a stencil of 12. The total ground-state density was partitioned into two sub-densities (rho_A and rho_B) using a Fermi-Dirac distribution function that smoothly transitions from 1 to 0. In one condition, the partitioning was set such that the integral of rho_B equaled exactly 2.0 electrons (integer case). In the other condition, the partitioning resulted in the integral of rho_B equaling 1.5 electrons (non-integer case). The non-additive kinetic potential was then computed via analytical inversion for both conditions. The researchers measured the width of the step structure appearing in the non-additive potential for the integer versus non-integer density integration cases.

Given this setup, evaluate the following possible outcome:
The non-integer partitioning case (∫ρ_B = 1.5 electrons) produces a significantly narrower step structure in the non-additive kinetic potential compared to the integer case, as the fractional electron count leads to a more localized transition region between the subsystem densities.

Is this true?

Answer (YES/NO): NO